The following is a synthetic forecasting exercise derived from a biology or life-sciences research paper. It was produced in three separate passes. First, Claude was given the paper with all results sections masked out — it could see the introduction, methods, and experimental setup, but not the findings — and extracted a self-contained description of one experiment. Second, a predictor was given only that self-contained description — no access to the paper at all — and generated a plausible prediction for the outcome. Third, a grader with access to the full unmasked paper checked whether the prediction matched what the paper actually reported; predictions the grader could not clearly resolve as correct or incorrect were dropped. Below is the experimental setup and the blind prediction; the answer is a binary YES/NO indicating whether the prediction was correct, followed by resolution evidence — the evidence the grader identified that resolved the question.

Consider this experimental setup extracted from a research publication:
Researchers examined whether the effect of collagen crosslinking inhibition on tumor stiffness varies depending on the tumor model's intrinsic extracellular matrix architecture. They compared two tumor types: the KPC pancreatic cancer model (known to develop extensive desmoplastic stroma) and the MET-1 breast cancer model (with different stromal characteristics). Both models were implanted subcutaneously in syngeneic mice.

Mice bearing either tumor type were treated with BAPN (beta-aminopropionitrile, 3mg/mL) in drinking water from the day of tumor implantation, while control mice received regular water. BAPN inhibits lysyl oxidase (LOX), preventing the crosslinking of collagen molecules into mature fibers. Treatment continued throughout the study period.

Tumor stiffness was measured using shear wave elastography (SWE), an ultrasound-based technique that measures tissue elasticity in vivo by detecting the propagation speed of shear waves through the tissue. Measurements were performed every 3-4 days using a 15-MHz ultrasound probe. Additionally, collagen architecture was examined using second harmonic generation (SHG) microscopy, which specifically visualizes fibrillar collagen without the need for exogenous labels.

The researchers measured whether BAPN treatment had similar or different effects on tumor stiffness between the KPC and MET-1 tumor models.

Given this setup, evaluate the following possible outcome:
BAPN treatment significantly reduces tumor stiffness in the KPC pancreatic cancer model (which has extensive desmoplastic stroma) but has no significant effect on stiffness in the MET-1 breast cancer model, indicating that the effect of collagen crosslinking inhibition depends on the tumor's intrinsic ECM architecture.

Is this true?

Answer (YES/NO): YES